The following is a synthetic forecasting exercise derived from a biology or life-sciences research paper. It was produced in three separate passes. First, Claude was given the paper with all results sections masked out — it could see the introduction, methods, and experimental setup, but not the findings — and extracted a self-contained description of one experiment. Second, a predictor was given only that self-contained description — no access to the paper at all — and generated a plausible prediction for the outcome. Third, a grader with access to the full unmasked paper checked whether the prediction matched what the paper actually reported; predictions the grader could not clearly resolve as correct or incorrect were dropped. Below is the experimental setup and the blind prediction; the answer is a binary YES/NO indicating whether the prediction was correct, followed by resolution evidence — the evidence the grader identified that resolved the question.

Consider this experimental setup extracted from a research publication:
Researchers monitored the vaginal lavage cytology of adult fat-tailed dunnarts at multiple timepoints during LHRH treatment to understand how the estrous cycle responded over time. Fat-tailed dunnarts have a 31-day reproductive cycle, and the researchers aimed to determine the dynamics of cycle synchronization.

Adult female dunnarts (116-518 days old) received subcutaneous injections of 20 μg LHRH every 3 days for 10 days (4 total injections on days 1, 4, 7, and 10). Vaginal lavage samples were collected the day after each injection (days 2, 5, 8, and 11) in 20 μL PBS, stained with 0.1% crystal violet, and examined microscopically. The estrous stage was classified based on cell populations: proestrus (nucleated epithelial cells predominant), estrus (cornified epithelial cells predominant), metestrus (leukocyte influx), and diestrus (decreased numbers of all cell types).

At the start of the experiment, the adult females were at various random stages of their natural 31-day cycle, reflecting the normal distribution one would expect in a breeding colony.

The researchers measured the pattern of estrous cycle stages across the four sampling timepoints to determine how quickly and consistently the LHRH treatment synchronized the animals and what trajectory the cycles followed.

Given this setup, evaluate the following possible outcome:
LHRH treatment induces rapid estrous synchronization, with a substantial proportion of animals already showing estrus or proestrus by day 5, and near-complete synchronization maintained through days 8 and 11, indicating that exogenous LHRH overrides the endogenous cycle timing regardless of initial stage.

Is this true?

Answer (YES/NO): NO